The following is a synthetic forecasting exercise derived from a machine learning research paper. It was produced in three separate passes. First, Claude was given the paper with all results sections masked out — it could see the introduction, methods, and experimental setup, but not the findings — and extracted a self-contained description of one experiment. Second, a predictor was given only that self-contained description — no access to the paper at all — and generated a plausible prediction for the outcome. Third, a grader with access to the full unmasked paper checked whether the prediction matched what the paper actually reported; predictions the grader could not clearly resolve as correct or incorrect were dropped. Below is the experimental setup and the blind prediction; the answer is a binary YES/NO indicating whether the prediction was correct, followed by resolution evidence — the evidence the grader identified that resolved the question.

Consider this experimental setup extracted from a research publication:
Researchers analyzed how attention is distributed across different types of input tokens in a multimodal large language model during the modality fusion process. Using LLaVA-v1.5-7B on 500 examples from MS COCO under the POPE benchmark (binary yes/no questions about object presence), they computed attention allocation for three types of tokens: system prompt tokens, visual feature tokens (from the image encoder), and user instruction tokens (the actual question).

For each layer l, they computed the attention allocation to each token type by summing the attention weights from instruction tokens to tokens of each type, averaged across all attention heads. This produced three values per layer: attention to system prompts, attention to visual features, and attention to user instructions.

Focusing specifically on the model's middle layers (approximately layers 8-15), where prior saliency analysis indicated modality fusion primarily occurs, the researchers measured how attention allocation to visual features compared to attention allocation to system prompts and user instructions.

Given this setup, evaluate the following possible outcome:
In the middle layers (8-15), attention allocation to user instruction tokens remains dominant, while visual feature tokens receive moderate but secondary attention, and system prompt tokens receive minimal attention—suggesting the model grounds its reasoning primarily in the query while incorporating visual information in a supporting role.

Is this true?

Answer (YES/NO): NO